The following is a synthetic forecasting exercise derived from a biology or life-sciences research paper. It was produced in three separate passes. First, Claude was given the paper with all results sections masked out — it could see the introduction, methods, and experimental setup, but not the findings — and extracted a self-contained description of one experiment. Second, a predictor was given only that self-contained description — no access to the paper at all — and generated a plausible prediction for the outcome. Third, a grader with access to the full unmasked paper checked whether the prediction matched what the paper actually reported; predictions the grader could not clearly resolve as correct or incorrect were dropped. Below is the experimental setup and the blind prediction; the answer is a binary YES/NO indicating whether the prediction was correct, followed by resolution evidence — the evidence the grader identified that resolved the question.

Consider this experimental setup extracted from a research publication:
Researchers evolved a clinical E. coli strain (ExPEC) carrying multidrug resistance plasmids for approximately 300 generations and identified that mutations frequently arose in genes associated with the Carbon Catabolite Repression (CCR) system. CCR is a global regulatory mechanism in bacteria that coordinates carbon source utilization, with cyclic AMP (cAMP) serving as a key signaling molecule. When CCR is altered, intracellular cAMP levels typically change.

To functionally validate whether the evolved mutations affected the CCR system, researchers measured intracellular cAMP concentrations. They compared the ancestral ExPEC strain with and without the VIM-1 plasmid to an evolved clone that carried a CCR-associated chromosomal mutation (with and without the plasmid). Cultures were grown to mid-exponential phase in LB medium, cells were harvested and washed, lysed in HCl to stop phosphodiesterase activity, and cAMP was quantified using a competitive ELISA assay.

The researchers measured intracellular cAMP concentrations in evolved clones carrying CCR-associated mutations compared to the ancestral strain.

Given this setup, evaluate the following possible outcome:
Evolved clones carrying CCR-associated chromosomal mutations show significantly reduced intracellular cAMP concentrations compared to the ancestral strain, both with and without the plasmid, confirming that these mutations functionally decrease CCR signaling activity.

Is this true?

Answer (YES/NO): NO